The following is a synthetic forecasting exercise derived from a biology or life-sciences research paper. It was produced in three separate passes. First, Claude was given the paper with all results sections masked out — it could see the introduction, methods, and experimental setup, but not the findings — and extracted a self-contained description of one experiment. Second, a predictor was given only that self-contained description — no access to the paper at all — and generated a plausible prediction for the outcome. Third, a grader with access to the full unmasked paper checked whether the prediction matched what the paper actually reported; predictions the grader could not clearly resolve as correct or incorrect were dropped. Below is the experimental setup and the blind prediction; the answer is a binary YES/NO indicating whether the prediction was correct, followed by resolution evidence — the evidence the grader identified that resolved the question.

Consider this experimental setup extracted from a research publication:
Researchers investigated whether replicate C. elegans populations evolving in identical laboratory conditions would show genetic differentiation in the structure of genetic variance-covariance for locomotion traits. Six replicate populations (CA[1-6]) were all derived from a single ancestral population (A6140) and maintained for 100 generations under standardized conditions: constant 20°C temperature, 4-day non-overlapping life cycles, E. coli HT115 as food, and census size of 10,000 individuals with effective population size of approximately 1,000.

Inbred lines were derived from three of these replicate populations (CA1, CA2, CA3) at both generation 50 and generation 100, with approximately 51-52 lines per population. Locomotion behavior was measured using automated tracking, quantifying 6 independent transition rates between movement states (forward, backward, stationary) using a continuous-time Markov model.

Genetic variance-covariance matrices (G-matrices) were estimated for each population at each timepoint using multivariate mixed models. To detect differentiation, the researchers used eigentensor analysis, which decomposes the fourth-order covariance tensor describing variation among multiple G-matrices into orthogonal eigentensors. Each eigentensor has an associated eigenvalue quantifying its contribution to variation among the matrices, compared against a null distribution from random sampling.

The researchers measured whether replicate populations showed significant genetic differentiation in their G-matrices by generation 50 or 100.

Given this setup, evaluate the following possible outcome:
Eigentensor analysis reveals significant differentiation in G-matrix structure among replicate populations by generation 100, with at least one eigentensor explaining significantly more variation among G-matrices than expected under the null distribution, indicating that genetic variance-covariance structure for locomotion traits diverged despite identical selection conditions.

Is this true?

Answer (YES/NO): NO